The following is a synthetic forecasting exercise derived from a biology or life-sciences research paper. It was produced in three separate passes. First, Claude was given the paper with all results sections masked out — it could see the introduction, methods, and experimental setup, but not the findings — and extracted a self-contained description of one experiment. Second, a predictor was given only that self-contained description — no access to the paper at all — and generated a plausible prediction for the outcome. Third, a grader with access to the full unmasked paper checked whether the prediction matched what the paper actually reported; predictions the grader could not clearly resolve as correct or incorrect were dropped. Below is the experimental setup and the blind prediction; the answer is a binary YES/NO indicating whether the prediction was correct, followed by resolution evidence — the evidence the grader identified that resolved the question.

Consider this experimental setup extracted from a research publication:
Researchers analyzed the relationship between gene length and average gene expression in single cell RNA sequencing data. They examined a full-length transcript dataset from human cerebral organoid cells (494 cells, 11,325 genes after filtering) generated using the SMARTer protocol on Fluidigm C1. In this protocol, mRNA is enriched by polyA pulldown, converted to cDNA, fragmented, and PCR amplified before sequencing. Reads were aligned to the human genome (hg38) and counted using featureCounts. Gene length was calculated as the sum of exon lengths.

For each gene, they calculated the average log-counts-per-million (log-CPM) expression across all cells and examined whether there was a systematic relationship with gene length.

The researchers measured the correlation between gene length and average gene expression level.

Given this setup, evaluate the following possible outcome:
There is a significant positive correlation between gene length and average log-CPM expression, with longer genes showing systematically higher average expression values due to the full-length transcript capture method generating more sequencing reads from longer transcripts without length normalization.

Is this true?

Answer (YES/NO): YES